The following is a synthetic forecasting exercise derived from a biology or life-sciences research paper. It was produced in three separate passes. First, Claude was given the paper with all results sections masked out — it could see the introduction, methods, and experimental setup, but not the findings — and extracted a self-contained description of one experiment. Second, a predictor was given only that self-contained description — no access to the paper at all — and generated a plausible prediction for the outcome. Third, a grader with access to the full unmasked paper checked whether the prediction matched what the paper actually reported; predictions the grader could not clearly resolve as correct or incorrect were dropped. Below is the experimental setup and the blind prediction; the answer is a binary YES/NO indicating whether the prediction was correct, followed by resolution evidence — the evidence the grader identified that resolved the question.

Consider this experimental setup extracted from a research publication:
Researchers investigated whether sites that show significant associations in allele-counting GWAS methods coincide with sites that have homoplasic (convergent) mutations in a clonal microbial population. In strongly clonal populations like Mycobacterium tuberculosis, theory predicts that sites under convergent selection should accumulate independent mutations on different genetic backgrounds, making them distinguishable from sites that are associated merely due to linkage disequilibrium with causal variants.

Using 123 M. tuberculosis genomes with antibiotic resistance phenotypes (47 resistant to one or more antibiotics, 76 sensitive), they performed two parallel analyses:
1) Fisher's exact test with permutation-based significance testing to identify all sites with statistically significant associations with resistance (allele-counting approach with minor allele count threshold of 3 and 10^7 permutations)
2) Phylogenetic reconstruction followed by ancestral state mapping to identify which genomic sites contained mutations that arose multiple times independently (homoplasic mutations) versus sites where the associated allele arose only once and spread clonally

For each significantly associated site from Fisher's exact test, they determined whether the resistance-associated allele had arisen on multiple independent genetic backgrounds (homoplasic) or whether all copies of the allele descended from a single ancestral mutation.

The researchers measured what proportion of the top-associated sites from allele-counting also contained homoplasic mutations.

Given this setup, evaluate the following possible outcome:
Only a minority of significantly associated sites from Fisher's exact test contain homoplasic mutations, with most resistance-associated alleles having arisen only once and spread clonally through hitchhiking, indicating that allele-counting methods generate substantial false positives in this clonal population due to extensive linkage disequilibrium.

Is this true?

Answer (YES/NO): YES